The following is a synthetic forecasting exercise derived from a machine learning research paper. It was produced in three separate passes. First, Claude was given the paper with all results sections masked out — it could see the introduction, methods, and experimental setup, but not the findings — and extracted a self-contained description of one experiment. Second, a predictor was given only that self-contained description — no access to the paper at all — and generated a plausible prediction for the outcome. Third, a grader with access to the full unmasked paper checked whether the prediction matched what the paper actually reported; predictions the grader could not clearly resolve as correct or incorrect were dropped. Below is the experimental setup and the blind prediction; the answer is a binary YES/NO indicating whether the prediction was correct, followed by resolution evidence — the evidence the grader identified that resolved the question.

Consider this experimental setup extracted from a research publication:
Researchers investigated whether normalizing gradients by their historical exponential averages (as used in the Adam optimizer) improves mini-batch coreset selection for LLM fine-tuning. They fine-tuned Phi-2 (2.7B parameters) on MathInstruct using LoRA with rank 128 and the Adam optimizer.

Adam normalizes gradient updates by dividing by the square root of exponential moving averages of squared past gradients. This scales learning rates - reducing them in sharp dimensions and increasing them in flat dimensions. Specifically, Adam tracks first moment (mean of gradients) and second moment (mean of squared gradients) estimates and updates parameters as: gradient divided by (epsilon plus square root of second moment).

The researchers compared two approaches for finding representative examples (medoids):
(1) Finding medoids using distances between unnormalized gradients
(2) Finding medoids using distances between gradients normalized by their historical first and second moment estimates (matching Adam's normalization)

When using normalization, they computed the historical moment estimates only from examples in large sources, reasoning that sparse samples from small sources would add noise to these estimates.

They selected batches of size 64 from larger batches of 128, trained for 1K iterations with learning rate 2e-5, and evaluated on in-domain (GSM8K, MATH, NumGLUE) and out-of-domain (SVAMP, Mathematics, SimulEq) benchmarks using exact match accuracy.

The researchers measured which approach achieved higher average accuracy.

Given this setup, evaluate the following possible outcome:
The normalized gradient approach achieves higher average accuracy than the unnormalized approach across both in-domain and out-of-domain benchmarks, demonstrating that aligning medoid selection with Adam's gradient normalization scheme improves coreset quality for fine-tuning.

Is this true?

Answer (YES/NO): YES